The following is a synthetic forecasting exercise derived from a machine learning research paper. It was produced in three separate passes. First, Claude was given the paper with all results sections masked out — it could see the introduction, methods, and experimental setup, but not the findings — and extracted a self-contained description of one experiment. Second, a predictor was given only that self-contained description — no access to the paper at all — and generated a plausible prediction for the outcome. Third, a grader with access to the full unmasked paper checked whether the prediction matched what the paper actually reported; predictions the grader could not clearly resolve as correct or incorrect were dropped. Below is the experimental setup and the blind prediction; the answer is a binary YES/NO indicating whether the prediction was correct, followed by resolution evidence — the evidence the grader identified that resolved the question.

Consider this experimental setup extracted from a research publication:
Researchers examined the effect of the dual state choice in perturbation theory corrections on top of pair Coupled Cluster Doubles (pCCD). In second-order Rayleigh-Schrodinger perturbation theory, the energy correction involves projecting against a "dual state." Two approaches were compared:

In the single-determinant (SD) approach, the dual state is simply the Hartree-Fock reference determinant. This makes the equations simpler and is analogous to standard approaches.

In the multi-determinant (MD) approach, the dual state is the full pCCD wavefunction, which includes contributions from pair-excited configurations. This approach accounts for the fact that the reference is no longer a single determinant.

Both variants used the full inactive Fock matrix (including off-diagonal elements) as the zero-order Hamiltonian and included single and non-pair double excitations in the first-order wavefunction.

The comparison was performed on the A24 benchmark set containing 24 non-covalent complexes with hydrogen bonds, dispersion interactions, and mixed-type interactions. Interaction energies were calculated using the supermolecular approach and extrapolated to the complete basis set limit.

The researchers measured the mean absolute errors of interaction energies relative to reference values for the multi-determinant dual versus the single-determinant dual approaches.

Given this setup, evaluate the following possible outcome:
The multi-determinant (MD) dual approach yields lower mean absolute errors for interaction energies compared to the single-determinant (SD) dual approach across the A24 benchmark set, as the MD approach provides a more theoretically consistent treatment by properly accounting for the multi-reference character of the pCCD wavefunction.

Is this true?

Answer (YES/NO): NO